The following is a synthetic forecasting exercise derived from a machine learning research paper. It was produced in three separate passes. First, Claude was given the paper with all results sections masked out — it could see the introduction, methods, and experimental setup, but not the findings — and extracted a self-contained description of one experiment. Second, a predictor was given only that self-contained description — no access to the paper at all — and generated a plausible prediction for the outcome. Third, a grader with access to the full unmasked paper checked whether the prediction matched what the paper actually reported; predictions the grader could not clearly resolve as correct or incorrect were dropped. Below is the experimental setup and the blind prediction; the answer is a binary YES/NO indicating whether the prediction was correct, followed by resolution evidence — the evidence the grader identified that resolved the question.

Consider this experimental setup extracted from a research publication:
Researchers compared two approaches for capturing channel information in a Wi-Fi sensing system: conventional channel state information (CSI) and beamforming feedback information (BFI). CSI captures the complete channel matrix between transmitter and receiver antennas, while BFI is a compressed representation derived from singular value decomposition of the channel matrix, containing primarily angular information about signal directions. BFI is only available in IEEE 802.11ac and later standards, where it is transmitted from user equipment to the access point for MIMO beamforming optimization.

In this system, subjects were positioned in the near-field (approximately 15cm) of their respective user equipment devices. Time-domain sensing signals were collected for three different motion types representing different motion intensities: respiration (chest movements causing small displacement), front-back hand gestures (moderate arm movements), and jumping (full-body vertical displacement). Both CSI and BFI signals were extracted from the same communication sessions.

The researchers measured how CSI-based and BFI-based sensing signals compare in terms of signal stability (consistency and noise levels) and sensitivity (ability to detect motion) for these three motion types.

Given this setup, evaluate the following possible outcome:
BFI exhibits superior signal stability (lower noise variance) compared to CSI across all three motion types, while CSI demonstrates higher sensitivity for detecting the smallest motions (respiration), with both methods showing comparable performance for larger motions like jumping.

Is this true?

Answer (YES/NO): NO